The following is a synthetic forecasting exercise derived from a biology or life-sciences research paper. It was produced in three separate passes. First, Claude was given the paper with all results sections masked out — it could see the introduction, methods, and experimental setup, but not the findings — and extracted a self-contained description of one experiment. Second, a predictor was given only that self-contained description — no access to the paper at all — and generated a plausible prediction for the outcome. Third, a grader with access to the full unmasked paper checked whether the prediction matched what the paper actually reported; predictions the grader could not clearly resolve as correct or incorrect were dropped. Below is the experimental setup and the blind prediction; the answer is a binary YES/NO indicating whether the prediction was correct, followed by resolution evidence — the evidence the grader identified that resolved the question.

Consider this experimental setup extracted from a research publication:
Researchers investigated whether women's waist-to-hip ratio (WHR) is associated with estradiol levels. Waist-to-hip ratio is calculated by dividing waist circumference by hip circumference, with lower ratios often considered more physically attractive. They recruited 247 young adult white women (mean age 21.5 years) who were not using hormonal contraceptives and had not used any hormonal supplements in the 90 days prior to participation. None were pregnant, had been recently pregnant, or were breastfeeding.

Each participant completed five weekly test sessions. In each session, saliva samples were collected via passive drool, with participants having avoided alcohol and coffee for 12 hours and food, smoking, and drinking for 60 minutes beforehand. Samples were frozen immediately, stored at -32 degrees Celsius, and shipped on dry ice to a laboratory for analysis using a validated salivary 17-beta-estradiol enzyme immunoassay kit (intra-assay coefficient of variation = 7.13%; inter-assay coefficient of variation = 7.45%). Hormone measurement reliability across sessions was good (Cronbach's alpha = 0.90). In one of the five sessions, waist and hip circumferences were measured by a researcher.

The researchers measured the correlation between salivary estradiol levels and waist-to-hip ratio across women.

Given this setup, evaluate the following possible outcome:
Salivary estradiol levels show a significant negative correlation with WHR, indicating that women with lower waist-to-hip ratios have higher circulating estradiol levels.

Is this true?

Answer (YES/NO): NO